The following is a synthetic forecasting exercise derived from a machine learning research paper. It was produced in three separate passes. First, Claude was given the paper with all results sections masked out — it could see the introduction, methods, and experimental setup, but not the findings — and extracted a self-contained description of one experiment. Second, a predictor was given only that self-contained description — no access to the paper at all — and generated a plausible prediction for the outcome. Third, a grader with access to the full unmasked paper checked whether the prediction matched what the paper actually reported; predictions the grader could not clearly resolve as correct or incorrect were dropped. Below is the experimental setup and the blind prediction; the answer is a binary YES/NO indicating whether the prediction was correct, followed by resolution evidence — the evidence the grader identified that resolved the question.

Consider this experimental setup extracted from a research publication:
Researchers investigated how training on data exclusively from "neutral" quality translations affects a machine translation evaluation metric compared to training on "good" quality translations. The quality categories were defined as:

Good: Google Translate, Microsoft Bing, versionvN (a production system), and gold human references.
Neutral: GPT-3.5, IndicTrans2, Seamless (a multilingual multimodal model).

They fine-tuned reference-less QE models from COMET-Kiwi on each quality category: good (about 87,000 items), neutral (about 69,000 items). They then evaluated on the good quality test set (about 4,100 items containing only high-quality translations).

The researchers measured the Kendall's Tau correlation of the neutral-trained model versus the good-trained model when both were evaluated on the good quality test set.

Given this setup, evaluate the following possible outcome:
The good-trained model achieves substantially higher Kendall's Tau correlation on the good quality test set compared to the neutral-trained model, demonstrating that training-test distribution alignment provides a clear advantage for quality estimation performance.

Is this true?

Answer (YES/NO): YES